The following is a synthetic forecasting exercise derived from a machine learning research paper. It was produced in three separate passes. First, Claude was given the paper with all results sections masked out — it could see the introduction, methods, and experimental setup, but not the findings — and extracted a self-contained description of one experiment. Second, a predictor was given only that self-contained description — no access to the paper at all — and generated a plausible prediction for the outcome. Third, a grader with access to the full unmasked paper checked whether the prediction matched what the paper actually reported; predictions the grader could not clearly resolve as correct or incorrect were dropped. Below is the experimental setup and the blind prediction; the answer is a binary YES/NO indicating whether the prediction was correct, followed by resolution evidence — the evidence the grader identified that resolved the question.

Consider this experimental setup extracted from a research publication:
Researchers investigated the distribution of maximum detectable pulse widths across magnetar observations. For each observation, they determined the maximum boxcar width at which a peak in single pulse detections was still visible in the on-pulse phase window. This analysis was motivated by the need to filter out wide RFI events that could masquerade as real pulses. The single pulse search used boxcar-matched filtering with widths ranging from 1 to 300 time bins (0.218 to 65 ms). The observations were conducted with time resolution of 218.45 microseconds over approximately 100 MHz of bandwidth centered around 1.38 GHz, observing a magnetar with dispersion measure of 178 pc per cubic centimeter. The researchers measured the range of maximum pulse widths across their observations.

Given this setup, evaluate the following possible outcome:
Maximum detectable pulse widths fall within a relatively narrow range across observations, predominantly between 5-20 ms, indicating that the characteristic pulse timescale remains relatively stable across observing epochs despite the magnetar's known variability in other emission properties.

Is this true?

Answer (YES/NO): NO